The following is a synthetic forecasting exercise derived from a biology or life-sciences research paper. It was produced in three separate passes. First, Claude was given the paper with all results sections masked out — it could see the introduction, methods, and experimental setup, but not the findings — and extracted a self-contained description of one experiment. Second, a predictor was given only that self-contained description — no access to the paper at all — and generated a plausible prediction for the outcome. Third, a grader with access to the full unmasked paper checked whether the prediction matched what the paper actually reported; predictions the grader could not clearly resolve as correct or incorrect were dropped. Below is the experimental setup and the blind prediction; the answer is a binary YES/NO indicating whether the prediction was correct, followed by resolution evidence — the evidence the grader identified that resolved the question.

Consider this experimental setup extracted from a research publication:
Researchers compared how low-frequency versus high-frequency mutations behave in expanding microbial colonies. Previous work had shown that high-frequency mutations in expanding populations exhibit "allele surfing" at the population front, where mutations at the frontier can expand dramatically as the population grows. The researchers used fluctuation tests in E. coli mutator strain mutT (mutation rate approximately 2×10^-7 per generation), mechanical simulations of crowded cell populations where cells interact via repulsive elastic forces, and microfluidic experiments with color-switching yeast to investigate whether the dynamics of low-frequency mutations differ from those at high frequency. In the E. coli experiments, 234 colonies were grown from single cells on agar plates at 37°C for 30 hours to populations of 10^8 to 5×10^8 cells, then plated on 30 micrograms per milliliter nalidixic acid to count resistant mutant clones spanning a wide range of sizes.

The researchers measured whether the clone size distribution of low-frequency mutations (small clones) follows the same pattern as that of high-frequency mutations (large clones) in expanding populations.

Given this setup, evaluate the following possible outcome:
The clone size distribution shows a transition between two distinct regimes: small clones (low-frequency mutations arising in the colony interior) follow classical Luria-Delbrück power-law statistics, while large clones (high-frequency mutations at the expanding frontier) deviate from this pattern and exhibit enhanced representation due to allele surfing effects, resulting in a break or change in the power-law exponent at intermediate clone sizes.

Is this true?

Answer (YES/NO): YES